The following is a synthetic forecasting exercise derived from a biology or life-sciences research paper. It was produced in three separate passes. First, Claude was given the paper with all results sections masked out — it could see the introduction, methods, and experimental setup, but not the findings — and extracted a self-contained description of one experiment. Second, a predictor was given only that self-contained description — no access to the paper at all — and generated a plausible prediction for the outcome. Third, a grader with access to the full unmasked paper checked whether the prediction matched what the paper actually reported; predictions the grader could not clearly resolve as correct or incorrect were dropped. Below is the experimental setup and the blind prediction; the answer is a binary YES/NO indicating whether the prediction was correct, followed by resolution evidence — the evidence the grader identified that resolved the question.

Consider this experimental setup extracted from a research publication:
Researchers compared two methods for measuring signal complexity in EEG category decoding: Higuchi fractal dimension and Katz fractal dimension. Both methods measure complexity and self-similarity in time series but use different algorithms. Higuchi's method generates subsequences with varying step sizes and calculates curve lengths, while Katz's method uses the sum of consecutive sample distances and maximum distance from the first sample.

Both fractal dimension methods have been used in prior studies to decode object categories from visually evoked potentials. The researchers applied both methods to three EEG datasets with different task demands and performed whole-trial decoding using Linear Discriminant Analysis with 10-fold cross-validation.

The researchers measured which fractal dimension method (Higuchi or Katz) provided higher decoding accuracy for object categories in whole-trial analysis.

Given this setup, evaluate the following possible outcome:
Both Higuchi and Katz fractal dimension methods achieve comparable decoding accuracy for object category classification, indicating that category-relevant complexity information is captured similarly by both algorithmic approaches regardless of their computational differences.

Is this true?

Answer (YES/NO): NO